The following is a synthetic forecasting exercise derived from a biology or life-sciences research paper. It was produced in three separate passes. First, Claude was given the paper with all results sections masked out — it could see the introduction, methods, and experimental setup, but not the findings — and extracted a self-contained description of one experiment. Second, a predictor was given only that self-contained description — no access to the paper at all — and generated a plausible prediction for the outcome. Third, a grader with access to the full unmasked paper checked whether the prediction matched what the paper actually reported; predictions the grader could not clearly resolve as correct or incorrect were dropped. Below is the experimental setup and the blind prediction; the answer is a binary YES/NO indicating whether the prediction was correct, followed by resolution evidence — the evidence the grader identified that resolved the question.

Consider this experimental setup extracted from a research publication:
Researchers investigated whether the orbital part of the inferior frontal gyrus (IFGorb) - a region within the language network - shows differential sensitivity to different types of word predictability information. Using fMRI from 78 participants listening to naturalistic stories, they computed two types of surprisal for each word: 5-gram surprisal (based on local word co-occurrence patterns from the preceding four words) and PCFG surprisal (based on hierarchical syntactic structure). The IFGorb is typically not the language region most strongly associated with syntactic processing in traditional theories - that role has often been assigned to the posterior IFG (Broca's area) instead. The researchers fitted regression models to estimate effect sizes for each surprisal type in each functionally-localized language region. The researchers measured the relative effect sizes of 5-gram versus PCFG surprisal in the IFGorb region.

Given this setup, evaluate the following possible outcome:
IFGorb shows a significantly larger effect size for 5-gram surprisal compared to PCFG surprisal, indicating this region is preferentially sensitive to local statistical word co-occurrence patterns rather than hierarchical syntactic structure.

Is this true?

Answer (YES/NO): NO